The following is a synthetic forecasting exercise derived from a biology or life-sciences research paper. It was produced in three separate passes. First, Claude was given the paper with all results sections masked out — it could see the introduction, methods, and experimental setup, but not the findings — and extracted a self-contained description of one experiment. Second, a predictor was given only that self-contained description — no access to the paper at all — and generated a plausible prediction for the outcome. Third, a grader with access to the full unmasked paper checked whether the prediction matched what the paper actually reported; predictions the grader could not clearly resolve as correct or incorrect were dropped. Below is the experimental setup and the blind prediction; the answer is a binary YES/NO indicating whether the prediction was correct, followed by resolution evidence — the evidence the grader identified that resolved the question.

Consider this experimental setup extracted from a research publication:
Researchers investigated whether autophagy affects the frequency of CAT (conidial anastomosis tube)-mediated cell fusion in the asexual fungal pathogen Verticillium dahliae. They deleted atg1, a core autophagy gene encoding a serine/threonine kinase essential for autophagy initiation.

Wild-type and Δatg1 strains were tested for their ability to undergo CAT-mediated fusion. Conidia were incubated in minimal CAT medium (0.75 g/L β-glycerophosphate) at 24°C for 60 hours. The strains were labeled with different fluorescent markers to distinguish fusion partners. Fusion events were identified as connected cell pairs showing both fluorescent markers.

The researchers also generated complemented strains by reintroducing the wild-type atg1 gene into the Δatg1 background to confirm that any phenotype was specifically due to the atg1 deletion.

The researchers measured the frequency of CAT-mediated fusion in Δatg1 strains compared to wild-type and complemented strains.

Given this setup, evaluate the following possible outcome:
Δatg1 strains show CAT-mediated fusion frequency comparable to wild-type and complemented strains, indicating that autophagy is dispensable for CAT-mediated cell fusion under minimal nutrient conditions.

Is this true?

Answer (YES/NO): YES